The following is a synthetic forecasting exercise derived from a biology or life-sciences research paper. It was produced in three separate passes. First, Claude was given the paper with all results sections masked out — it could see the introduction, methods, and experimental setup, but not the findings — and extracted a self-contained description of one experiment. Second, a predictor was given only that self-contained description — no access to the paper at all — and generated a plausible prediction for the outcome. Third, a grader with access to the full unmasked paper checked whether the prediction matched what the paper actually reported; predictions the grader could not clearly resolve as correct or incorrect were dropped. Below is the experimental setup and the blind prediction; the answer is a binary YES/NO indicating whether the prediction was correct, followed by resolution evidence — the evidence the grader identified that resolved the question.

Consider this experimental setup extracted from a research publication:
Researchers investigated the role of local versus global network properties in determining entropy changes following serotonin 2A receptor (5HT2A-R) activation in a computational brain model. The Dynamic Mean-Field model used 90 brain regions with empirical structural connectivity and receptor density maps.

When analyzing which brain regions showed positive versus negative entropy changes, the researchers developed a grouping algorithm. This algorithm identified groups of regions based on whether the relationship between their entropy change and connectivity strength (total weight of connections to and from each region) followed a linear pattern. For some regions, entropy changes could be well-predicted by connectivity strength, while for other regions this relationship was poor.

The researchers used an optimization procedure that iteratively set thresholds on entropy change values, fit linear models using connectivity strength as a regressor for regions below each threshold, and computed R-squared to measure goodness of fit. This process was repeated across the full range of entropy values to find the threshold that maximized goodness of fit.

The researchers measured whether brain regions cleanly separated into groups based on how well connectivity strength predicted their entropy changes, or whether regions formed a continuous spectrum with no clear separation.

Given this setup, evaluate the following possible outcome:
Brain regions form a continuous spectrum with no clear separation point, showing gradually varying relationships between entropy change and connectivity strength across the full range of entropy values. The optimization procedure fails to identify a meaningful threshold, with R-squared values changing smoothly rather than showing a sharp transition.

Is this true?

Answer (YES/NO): NO